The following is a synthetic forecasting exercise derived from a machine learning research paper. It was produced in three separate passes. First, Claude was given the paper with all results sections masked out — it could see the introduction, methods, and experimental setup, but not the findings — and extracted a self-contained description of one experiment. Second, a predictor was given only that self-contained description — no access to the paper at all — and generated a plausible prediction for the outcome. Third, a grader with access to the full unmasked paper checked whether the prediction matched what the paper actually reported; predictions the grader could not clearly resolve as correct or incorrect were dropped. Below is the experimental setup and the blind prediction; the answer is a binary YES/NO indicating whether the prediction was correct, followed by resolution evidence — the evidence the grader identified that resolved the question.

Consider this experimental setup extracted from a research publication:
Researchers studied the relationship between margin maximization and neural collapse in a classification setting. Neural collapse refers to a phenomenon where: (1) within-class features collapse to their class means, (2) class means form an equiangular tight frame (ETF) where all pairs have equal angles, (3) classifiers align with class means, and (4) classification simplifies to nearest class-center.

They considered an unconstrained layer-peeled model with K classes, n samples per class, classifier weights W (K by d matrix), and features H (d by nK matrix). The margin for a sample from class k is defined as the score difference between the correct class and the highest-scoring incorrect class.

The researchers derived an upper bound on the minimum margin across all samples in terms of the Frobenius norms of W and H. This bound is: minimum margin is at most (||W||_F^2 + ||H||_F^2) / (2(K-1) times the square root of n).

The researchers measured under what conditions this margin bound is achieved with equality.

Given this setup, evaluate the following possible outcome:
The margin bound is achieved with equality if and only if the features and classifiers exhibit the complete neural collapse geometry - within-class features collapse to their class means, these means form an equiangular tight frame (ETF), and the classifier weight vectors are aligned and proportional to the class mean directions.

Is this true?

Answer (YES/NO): NO